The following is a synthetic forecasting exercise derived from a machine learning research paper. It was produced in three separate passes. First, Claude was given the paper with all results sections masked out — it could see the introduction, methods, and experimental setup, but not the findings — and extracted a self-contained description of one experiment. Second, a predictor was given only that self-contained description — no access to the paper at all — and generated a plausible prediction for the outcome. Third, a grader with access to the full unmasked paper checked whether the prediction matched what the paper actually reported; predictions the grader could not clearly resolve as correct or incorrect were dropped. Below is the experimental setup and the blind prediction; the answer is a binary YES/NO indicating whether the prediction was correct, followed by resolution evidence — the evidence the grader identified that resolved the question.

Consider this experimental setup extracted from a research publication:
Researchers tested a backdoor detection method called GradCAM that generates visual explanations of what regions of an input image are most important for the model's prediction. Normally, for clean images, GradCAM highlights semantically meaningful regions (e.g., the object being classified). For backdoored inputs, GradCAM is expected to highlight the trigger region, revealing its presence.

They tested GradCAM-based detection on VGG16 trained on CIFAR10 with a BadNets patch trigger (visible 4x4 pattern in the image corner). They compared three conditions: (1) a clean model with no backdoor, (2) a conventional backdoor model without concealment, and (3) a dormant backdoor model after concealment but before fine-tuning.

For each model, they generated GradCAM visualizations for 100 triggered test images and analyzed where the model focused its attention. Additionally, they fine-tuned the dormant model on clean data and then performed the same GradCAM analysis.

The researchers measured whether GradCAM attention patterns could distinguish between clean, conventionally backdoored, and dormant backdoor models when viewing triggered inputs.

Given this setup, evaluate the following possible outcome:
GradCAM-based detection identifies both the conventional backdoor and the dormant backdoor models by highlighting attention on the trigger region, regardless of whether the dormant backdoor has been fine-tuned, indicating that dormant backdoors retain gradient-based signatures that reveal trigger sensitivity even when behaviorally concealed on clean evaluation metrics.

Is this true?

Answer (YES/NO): NO